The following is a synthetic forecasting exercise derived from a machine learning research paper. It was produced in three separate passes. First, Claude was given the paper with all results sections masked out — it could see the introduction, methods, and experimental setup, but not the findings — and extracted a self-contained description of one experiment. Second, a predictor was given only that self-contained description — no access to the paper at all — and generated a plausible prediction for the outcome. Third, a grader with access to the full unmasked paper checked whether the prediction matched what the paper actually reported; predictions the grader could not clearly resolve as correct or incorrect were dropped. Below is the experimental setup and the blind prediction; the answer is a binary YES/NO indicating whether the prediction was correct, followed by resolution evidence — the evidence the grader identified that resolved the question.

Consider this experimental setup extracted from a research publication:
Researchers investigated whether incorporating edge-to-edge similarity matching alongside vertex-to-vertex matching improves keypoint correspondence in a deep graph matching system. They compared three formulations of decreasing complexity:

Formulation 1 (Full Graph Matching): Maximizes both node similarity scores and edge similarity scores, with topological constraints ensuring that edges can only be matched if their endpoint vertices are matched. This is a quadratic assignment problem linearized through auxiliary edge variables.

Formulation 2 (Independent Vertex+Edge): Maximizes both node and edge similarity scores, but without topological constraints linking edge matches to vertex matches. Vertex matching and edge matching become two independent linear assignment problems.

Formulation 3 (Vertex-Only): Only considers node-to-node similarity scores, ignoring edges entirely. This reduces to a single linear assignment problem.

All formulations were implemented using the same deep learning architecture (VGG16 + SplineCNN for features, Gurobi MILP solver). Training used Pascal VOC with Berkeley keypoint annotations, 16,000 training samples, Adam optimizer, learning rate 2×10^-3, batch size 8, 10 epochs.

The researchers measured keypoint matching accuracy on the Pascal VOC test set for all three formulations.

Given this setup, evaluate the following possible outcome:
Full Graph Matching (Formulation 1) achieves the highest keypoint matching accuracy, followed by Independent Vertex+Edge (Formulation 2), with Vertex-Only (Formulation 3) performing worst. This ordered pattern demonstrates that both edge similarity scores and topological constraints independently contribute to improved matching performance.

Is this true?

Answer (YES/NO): NO